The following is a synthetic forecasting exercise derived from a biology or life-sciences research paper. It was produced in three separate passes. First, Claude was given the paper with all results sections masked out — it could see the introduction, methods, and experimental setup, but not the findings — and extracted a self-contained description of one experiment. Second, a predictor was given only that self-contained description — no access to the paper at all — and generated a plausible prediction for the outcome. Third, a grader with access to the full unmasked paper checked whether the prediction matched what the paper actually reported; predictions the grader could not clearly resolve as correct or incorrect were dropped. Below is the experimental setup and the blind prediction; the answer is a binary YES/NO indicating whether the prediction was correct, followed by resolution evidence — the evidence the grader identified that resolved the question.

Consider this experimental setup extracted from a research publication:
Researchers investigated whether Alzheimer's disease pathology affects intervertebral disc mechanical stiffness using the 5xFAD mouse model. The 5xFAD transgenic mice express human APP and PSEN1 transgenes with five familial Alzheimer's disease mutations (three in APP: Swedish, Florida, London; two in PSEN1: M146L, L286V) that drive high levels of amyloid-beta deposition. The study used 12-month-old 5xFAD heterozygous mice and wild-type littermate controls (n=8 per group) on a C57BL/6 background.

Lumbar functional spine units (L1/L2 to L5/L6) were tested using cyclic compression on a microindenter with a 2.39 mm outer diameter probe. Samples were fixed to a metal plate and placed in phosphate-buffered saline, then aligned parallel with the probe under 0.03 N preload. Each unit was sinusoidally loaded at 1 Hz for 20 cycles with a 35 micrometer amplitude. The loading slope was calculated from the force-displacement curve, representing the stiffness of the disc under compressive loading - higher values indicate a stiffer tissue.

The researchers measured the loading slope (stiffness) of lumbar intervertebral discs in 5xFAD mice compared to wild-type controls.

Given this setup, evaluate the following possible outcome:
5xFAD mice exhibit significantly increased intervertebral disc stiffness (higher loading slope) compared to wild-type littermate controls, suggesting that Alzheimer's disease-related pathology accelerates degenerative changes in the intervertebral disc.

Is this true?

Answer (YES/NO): NO